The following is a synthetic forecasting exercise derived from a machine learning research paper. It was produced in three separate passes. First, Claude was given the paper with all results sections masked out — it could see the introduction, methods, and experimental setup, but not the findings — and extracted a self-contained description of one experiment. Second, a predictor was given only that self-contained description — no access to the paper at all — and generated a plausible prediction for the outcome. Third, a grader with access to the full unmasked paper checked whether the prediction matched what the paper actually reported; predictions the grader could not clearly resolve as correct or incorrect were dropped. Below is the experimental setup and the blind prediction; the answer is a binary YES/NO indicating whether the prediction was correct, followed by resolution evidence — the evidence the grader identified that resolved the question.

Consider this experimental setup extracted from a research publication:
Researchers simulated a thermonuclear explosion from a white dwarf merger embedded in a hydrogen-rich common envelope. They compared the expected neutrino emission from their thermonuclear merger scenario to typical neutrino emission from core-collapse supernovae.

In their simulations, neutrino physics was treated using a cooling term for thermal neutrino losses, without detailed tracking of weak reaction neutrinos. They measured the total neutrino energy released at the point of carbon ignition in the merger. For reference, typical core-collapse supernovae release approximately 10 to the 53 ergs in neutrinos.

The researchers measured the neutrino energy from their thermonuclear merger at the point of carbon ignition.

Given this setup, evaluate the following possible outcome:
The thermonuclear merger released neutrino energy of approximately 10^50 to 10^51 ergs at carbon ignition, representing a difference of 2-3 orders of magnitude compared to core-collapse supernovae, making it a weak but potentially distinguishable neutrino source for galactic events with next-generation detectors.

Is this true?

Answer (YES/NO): NO